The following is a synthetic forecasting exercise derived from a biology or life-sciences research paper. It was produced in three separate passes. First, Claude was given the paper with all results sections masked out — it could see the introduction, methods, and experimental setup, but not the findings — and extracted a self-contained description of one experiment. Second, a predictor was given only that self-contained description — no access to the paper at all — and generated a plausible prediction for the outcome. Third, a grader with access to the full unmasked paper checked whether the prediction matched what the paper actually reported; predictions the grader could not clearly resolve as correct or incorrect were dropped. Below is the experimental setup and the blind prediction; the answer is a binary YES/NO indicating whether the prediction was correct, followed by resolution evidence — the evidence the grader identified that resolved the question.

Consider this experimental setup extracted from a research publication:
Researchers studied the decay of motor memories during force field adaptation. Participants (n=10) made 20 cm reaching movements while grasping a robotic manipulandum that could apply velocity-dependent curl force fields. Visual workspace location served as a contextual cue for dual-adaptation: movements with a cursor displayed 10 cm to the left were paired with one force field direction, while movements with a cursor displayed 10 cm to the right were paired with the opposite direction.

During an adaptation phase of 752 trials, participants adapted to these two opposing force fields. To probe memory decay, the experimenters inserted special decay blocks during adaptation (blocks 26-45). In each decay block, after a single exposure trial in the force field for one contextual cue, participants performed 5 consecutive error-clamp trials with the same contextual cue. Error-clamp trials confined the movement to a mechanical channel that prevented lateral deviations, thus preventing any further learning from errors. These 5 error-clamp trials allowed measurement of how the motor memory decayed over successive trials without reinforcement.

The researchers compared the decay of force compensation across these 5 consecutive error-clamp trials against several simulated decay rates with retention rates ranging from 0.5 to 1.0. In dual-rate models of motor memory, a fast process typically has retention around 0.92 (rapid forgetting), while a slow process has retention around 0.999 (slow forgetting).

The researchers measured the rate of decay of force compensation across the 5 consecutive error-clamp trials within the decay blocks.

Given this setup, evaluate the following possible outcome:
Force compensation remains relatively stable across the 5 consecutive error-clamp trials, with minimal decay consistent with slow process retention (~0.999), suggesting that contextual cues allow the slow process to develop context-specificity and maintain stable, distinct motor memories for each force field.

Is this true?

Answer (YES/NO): NO